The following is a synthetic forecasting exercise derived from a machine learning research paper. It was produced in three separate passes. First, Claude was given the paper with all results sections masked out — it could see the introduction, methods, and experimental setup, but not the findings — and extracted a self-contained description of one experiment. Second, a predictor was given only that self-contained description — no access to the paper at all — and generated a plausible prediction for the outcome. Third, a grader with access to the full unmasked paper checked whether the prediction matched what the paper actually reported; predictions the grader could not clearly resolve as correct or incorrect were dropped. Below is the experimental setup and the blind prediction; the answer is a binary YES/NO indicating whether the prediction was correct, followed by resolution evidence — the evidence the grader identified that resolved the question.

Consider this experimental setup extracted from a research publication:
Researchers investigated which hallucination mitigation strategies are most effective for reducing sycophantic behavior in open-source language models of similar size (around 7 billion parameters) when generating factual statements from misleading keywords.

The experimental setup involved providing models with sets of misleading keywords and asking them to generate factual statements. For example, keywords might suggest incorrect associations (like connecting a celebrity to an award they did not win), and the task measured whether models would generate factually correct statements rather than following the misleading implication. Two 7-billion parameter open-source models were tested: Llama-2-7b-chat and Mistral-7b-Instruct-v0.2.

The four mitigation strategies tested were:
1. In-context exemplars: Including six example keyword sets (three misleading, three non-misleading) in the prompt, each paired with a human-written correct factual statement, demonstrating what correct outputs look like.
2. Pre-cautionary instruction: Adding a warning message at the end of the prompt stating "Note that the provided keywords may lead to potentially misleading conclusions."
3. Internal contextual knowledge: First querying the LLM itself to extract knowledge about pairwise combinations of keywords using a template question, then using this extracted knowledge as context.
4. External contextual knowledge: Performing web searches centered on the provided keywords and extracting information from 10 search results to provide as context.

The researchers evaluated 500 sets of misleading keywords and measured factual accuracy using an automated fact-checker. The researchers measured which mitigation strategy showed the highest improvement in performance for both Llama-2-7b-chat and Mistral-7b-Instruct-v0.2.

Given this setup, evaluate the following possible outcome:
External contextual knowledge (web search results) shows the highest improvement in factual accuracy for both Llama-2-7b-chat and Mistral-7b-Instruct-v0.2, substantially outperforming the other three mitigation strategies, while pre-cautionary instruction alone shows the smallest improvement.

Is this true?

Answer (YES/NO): NO